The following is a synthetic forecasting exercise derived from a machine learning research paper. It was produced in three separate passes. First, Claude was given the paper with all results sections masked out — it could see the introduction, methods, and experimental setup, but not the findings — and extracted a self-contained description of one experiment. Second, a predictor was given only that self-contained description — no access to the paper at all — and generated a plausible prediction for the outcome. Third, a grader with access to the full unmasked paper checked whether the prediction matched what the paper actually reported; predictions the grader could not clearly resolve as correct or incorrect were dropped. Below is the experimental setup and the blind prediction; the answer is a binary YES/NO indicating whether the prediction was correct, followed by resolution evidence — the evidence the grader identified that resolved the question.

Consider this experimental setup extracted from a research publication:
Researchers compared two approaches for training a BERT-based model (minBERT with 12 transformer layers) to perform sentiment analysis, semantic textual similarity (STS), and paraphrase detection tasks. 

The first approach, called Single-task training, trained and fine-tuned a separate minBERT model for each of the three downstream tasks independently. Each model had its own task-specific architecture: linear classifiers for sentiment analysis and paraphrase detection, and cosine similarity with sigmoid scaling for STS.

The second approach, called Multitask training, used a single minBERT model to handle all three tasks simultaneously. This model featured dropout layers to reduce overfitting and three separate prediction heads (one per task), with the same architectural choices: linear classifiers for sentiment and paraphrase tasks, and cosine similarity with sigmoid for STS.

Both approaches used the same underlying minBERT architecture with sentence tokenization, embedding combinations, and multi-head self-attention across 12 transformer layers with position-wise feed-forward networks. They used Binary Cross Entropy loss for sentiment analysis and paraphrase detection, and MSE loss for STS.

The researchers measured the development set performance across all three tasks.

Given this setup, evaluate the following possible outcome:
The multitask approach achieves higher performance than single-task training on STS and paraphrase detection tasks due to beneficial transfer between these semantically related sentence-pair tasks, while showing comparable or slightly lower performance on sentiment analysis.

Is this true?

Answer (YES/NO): NO